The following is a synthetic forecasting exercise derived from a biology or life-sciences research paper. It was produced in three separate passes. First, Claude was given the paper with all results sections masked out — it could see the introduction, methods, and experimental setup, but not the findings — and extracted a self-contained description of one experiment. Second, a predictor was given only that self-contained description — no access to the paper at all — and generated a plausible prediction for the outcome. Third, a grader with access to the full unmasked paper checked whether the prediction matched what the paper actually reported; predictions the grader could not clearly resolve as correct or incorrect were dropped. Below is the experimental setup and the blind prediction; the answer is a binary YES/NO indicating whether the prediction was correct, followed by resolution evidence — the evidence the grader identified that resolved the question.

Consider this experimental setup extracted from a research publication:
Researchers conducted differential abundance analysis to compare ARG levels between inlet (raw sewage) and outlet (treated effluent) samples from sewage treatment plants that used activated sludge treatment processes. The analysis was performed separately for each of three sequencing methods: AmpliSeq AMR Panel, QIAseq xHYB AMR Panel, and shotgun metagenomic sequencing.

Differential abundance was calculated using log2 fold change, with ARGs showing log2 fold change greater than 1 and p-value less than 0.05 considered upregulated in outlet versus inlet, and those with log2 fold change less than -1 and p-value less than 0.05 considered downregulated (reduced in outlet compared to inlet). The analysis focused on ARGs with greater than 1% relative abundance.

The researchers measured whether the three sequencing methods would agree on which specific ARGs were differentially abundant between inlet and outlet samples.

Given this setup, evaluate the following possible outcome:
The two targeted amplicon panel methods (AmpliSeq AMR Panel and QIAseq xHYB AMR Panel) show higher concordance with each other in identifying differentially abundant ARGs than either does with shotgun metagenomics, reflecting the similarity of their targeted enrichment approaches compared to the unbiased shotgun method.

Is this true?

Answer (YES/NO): NO